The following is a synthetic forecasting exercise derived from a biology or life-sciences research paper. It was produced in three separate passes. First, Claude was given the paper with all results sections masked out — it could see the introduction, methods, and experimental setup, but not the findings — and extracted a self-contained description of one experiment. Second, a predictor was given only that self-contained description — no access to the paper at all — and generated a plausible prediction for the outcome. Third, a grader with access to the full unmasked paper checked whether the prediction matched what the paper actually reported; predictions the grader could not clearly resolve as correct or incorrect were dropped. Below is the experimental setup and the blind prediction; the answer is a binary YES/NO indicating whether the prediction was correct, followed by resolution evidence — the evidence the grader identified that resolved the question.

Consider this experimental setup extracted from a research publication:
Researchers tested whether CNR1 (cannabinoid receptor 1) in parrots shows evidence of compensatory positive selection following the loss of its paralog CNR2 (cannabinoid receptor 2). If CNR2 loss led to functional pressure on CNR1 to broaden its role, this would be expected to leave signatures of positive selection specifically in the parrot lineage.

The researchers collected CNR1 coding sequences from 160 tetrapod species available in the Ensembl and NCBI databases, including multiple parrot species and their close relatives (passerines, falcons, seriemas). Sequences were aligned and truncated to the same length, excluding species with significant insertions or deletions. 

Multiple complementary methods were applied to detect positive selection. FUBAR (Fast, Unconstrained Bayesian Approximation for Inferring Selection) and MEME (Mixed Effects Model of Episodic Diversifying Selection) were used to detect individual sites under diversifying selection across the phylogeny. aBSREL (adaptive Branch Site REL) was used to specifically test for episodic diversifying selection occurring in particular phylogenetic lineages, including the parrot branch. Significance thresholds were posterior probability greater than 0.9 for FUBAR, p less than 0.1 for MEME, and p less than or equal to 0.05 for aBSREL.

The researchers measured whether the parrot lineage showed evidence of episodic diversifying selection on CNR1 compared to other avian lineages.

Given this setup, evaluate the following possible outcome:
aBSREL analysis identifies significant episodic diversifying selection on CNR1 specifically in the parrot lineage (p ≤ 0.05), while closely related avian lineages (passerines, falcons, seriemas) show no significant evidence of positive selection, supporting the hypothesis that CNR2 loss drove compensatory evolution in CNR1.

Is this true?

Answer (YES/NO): NO